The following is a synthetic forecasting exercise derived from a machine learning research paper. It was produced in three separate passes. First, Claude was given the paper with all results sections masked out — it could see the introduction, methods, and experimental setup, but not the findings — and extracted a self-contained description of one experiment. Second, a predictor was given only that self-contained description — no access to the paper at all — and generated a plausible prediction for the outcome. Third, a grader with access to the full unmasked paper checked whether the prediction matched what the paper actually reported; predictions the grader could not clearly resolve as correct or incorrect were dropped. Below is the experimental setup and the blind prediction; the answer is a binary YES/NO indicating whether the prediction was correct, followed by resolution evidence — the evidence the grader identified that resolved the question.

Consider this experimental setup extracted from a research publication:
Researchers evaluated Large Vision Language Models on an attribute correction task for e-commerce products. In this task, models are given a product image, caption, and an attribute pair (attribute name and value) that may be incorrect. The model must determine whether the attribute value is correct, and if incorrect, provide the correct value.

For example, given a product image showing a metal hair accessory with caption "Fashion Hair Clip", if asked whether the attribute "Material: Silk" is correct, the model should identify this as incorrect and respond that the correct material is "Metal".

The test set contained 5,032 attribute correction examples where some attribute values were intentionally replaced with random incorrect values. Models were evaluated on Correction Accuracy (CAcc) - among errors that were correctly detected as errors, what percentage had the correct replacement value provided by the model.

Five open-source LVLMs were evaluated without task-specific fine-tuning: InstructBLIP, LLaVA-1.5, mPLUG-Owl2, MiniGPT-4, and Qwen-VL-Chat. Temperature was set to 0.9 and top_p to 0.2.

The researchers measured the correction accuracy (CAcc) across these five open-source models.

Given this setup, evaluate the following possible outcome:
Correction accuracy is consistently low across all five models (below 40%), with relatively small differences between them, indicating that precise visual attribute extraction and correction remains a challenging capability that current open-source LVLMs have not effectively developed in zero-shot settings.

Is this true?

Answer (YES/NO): NO